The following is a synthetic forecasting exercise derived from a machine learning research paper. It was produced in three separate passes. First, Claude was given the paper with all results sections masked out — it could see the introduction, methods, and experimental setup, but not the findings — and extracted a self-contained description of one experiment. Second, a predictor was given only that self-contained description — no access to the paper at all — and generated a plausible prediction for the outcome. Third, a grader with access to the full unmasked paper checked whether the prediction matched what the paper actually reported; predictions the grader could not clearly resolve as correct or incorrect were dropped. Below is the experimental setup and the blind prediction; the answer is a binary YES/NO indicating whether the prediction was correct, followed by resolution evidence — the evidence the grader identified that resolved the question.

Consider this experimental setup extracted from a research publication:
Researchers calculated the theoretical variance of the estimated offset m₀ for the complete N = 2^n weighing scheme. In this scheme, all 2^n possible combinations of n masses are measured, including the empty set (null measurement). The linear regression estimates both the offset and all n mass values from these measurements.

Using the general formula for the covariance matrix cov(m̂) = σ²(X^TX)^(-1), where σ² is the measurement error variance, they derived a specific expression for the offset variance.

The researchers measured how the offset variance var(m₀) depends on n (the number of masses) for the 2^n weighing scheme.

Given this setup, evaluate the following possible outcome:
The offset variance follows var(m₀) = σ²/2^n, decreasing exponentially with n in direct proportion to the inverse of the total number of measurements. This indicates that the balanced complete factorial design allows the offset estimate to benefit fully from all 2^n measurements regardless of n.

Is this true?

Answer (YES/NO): NO